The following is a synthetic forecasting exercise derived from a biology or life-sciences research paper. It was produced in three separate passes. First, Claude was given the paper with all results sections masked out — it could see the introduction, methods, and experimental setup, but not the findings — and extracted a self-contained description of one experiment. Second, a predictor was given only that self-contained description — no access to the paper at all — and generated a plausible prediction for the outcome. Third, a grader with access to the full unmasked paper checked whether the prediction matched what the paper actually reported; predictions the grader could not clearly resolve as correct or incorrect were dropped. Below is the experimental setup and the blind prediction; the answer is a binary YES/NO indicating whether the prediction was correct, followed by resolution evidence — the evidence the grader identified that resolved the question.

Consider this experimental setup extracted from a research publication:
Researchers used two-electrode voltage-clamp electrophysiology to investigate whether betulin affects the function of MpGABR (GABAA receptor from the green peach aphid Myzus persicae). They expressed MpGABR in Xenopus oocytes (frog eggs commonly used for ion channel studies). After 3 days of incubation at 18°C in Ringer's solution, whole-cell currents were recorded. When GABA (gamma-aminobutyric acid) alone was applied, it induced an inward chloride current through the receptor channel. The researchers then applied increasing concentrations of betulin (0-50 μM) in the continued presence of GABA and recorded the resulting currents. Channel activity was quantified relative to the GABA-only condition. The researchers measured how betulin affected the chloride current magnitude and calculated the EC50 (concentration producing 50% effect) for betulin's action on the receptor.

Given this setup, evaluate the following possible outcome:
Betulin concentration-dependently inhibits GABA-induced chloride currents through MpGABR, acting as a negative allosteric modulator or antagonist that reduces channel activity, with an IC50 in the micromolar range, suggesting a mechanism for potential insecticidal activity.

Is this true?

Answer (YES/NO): YES